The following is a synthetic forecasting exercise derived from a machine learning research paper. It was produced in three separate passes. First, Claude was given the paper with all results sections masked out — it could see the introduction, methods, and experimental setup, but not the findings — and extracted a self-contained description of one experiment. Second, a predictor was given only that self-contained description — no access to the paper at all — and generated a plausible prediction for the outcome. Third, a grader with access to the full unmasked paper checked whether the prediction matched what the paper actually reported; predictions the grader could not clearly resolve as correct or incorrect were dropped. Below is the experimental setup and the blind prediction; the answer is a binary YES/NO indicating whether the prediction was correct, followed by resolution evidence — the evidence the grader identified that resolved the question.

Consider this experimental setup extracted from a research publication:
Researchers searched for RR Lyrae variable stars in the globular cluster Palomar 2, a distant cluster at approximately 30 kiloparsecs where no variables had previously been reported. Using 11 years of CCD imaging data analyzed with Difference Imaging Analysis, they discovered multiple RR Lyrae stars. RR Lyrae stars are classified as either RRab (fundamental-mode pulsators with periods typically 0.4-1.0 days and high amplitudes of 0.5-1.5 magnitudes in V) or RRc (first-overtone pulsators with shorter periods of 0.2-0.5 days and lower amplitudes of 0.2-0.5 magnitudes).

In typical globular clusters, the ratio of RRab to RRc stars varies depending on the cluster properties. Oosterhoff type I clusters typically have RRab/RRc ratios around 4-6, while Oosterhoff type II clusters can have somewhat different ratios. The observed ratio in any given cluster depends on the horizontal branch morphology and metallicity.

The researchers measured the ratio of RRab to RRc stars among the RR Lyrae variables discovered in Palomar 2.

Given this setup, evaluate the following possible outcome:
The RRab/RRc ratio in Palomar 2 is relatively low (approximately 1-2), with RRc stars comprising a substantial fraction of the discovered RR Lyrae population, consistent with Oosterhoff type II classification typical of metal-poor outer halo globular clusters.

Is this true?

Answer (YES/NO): NO